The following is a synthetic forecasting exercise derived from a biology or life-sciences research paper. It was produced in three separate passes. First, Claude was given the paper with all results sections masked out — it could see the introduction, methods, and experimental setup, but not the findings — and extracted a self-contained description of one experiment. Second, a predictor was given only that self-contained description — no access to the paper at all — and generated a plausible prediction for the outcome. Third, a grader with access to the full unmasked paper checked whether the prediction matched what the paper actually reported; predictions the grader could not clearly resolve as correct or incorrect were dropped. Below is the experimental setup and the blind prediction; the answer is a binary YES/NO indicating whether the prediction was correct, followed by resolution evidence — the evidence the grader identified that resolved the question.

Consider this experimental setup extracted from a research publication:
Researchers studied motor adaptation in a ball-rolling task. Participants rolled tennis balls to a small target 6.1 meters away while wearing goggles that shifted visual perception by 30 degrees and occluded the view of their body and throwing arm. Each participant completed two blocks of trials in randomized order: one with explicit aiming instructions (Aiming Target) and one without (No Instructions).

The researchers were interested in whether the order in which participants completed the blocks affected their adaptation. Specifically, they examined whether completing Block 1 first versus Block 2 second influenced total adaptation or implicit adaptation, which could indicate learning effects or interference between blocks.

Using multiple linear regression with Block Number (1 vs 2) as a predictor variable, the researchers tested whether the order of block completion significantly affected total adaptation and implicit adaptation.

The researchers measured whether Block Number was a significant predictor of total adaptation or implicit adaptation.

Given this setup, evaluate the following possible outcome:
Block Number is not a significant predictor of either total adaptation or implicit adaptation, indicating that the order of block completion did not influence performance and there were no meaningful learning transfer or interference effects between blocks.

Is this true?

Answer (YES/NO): NO